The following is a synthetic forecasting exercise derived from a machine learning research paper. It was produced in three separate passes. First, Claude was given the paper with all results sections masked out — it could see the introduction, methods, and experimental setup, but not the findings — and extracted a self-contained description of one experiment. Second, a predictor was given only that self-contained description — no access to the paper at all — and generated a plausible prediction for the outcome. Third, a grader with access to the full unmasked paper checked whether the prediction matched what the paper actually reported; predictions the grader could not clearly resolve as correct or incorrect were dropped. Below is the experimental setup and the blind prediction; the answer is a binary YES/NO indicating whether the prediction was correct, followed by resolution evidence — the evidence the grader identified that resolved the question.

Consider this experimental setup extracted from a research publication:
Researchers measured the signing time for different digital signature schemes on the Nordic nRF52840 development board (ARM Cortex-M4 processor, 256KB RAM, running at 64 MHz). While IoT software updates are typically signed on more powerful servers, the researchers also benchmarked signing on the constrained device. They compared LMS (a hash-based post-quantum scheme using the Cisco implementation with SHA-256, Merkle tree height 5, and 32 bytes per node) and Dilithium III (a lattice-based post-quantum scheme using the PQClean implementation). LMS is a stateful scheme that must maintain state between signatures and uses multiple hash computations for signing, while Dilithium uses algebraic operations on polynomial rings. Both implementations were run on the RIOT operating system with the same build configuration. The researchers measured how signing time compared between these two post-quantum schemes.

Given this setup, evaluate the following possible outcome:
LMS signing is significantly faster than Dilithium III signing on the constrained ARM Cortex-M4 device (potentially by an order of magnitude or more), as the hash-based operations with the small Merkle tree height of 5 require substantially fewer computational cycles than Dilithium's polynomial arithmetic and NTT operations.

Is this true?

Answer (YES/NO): NO